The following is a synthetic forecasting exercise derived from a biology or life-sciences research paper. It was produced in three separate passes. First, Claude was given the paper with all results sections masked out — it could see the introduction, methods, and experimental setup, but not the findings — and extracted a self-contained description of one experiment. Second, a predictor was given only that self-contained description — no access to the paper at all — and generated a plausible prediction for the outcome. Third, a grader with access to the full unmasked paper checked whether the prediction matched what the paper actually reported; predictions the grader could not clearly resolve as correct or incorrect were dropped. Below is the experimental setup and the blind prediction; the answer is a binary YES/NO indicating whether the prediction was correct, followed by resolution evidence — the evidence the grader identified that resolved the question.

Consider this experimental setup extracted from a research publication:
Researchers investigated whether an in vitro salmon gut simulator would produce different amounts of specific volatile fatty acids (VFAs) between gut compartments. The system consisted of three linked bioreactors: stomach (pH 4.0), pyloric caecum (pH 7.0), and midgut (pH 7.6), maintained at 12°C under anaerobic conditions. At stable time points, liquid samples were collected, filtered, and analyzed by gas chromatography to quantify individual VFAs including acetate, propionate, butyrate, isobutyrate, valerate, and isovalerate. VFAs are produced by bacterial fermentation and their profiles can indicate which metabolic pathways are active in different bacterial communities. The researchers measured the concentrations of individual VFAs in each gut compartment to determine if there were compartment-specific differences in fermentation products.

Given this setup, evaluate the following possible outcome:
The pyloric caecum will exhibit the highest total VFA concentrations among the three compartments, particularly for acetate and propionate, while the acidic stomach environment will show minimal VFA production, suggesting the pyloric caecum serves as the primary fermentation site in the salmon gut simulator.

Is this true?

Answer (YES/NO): NO